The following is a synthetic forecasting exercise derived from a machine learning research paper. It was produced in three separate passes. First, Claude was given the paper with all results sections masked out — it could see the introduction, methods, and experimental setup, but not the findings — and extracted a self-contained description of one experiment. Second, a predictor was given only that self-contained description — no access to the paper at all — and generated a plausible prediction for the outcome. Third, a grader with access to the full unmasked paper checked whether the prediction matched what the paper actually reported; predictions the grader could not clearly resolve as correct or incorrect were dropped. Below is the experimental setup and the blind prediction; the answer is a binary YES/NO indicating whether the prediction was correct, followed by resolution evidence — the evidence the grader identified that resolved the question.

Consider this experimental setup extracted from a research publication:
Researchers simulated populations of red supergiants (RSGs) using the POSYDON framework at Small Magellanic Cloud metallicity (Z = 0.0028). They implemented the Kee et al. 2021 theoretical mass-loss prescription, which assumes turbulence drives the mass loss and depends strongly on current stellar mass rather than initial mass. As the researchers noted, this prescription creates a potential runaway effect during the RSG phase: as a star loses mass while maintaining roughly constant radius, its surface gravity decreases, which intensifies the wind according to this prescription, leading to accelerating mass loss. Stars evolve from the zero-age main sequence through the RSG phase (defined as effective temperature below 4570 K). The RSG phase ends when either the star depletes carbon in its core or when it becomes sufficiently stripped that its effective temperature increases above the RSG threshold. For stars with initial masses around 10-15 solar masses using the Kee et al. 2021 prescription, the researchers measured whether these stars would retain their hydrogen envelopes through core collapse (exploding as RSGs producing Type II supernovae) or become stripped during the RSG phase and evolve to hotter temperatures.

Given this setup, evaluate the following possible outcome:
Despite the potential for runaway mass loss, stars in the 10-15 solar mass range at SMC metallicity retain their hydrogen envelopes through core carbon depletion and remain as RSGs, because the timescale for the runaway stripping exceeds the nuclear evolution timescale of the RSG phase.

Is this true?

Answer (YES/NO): NO